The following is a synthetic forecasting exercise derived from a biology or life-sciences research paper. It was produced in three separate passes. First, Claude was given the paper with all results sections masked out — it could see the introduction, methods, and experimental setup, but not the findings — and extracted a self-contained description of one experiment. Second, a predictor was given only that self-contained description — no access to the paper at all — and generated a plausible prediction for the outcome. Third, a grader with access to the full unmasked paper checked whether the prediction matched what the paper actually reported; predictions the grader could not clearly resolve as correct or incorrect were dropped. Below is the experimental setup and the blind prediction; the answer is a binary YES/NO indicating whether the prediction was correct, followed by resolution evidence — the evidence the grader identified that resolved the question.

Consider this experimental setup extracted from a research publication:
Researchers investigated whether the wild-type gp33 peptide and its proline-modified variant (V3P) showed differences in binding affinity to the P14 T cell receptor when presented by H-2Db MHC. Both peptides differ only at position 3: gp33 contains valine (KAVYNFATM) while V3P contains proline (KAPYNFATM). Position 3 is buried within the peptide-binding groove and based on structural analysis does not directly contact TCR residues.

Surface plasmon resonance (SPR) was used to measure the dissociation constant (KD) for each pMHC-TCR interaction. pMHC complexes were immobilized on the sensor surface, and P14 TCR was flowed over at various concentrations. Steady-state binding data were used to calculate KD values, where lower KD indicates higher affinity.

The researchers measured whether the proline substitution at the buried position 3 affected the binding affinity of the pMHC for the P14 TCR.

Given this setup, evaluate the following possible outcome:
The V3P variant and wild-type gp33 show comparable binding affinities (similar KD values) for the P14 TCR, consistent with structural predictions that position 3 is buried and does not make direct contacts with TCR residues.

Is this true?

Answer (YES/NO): NO